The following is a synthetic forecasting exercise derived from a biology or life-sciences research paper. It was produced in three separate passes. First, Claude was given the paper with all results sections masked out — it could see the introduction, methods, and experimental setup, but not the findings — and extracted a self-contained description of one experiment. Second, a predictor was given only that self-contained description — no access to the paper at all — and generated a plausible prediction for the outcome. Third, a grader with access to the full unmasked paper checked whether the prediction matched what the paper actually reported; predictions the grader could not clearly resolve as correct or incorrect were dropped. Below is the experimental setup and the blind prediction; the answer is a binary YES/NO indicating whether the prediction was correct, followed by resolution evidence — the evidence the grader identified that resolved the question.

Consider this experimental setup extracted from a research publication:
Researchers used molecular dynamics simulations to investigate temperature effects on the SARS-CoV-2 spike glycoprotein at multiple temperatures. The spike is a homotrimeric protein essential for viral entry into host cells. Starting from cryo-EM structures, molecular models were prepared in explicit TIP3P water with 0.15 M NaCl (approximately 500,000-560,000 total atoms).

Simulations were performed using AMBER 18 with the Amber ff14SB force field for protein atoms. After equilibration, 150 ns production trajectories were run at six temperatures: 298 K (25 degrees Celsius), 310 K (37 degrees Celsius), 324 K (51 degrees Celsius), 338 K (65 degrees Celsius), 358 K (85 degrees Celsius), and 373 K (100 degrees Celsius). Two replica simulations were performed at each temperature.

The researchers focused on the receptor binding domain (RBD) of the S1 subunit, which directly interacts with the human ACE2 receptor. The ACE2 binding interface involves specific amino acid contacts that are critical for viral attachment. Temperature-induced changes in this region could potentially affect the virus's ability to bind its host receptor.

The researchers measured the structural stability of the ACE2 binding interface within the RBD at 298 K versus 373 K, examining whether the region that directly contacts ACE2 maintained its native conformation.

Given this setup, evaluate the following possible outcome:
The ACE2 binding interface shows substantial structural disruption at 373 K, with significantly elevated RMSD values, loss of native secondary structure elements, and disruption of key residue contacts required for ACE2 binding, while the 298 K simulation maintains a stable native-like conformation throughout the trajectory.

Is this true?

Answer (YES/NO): YES